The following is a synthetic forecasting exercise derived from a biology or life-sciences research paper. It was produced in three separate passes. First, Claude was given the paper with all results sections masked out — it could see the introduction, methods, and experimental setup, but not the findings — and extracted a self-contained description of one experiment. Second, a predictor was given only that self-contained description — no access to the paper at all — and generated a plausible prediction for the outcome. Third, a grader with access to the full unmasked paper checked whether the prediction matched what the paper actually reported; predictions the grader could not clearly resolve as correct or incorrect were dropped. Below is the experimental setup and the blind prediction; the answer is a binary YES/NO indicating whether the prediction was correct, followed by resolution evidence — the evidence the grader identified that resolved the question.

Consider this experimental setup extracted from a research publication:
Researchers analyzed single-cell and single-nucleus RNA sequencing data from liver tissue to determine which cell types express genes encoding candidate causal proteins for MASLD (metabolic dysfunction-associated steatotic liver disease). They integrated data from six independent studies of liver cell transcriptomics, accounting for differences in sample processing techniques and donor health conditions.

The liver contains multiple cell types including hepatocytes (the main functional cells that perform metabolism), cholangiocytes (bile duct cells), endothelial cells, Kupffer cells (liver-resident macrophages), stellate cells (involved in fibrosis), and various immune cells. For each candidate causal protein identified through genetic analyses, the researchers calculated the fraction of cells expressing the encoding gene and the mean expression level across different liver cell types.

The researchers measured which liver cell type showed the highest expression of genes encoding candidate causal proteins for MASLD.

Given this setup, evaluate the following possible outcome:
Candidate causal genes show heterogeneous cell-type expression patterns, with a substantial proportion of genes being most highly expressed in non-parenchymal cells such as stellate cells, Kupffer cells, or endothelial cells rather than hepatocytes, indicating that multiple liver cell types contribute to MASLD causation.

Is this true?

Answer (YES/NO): YES